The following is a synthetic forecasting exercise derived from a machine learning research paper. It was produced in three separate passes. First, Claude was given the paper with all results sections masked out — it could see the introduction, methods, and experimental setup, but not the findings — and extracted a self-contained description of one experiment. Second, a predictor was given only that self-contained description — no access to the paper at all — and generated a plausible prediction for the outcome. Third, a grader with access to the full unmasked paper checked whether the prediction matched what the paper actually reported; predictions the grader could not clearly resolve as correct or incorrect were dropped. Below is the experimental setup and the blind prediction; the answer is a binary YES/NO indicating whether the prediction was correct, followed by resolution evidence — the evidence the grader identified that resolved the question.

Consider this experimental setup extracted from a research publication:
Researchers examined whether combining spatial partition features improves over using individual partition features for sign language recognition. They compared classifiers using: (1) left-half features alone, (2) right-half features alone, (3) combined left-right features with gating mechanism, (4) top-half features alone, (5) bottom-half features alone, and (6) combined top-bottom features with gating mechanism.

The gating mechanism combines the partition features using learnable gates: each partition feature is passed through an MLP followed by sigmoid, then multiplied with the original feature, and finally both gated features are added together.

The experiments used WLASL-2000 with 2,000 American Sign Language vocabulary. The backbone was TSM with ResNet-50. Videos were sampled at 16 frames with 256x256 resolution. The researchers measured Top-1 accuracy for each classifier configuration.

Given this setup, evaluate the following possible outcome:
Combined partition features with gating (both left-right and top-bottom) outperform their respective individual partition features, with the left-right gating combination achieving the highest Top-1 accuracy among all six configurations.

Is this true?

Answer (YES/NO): NO